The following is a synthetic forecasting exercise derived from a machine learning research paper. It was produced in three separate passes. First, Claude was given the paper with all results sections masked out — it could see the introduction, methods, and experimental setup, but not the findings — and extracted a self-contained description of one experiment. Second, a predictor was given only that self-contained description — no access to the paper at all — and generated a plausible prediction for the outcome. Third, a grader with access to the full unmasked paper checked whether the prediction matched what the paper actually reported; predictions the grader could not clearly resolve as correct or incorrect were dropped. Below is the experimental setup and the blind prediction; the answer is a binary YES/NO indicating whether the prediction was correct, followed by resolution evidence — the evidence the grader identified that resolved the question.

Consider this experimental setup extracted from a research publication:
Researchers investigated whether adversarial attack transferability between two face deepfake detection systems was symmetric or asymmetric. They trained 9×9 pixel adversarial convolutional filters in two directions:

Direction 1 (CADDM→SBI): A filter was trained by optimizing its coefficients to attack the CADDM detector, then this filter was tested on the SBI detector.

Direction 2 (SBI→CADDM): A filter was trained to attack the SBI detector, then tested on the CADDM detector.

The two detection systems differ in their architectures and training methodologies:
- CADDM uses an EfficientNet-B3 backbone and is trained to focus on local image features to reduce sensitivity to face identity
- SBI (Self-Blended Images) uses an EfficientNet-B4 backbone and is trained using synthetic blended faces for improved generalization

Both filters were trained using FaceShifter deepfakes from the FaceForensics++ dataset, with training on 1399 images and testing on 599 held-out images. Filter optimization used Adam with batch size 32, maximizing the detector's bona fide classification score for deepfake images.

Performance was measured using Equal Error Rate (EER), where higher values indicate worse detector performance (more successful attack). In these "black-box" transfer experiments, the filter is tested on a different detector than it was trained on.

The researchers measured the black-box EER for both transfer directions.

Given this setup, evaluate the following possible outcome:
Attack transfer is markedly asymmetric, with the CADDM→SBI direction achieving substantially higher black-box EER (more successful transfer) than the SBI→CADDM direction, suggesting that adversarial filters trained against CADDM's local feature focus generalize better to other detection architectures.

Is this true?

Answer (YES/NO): YES